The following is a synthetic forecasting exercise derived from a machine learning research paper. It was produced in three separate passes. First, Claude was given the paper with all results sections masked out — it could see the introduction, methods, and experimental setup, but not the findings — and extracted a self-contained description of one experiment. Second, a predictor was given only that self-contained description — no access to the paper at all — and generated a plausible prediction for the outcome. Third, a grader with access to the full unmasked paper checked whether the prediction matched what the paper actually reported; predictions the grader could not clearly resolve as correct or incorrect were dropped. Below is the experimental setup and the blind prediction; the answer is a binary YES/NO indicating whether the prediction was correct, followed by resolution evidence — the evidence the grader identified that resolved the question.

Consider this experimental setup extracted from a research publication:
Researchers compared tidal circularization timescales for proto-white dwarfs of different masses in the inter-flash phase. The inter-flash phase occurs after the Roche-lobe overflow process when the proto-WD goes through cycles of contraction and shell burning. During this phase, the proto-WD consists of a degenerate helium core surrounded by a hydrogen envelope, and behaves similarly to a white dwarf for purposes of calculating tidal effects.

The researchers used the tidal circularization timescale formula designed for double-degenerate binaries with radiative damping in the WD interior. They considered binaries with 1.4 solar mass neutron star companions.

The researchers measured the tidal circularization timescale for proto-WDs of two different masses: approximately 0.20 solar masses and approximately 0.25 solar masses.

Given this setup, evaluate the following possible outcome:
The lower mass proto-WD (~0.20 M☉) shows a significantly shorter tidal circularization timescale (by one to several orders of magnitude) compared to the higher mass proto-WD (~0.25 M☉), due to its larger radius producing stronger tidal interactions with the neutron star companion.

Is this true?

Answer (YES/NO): YES